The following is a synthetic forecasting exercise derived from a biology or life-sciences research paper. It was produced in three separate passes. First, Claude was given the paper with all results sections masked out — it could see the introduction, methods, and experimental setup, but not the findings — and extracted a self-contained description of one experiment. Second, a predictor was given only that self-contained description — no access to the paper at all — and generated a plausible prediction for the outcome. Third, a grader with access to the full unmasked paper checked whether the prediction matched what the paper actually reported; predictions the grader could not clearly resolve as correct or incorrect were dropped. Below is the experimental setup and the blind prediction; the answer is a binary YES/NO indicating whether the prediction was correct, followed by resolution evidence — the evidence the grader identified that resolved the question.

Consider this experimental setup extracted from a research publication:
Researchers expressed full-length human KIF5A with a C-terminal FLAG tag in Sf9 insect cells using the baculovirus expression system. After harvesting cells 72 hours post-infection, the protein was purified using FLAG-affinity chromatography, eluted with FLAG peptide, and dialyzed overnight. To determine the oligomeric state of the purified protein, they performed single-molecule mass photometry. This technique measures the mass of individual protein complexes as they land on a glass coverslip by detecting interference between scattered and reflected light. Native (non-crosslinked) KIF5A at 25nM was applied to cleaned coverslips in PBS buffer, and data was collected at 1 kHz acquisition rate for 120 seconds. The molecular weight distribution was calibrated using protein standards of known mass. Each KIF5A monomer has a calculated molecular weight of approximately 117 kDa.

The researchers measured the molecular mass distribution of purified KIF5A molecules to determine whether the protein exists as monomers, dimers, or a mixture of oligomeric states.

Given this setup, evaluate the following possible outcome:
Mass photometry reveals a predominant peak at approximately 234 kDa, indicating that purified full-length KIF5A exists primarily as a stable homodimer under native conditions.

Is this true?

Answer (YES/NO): YES